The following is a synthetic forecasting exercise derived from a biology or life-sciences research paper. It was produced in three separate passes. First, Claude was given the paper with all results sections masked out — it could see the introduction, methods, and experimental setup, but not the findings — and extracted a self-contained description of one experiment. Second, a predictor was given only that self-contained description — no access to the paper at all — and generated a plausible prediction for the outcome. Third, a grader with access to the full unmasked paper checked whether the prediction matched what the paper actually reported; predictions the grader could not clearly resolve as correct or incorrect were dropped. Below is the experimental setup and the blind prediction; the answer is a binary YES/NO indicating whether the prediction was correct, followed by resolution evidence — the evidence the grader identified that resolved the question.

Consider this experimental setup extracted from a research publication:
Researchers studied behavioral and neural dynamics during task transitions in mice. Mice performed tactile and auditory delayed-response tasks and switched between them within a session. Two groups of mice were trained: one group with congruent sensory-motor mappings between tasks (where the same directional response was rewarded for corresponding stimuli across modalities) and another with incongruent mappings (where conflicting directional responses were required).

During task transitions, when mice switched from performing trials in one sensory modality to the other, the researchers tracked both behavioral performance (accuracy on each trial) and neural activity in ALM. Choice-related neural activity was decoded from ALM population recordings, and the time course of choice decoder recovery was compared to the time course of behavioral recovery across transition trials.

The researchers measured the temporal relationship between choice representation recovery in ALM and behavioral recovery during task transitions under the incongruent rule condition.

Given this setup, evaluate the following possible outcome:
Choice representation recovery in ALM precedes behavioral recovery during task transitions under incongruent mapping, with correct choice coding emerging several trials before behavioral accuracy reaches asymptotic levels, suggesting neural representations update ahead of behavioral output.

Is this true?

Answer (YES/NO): NO